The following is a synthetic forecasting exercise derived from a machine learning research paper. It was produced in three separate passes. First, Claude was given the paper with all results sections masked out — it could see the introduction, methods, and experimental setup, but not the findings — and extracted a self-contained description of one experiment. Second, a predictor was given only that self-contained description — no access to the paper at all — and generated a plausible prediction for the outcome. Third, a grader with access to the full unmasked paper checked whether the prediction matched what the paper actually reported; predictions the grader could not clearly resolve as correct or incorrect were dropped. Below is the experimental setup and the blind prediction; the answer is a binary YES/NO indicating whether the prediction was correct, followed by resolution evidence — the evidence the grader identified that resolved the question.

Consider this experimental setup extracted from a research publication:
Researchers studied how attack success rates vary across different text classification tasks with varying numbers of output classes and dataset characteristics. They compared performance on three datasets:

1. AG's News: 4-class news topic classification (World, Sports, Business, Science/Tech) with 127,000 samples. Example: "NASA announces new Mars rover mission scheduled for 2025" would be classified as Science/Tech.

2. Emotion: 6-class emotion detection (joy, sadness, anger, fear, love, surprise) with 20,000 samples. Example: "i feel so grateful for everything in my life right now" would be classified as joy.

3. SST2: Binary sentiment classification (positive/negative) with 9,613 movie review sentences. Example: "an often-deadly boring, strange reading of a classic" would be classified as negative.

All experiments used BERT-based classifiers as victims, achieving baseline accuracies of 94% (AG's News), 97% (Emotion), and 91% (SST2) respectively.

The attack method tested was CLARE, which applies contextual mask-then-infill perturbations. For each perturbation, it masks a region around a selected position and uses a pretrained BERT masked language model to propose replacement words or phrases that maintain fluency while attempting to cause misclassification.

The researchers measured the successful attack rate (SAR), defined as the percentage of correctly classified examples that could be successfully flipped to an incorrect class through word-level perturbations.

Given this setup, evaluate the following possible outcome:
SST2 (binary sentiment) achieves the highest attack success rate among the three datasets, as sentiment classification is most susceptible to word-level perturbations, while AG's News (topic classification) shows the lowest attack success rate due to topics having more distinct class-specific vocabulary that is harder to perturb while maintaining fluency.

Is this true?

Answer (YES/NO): NO